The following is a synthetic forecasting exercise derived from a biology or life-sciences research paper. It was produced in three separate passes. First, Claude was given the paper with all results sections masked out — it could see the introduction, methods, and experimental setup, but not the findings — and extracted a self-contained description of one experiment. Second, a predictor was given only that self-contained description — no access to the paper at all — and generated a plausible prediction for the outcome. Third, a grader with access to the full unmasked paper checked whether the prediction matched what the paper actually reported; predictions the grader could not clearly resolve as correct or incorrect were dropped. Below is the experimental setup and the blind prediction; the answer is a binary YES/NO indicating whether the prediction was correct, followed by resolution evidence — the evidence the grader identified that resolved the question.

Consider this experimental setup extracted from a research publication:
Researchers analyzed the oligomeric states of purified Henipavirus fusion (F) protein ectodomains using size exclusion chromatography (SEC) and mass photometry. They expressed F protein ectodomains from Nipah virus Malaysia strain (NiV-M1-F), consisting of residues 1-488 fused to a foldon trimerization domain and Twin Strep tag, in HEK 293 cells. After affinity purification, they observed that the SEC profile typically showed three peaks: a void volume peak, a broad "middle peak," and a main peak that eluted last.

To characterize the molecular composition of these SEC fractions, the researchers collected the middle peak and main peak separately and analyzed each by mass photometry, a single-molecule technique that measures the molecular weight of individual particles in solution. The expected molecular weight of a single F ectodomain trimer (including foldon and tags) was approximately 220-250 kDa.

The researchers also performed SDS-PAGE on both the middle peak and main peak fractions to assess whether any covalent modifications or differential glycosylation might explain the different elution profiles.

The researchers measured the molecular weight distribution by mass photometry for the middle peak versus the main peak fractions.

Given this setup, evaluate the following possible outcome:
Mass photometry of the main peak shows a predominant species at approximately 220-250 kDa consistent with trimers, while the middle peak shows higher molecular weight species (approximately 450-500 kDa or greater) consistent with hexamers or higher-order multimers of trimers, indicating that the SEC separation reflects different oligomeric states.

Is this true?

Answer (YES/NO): NO